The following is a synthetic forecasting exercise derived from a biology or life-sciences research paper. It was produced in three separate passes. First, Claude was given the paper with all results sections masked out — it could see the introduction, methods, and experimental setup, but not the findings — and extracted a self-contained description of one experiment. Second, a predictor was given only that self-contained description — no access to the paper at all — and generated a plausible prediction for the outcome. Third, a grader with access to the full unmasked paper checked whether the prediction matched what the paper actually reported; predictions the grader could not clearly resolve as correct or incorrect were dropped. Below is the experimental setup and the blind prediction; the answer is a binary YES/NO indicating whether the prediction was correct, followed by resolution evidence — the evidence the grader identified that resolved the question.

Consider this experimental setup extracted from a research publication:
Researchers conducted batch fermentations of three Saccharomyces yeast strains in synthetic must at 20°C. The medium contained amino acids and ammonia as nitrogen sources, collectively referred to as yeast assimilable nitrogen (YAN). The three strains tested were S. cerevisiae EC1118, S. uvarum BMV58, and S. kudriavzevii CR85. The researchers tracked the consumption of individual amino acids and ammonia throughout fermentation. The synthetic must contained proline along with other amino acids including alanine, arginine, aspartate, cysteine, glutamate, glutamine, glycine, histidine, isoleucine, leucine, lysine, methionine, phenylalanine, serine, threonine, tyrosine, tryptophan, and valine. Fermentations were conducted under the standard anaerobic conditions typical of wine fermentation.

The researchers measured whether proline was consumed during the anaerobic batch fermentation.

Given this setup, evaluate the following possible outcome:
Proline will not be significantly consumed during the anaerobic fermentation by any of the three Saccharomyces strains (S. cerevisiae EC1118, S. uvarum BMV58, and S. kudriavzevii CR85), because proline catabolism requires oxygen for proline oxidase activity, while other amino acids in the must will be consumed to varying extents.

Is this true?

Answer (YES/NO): YES